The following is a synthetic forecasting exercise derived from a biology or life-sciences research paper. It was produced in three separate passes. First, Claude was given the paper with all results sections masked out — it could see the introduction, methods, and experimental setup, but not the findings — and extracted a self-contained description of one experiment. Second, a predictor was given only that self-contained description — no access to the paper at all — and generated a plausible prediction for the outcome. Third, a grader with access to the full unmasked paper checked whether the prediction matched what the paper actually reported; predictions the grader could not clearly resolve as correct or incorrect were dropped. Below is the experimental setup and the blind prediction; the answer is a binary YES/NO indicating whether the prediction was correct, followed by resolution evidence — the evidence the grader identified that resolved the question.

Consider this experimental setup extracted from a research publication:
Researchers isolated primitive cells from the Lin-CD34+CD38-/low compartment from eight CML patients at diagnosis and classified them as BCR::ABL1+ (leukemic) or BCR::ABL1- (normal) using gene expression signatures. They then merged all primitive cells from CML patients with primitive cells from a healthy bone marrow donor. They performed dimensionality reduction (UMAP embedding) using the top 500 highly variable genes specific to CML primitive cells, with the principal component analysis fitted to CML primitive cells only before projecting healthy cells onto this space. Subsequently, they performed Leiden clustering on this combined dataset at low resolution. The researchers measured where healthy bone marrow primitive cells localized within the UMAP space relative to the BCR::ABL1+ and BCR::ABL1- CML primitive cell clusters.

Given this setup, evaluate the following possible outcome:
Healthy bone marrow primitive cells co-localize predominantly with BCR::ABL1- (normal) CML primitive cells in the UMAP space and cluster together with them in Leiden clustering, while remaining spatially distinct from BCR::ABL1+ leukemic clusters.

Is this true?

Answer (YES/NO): NO